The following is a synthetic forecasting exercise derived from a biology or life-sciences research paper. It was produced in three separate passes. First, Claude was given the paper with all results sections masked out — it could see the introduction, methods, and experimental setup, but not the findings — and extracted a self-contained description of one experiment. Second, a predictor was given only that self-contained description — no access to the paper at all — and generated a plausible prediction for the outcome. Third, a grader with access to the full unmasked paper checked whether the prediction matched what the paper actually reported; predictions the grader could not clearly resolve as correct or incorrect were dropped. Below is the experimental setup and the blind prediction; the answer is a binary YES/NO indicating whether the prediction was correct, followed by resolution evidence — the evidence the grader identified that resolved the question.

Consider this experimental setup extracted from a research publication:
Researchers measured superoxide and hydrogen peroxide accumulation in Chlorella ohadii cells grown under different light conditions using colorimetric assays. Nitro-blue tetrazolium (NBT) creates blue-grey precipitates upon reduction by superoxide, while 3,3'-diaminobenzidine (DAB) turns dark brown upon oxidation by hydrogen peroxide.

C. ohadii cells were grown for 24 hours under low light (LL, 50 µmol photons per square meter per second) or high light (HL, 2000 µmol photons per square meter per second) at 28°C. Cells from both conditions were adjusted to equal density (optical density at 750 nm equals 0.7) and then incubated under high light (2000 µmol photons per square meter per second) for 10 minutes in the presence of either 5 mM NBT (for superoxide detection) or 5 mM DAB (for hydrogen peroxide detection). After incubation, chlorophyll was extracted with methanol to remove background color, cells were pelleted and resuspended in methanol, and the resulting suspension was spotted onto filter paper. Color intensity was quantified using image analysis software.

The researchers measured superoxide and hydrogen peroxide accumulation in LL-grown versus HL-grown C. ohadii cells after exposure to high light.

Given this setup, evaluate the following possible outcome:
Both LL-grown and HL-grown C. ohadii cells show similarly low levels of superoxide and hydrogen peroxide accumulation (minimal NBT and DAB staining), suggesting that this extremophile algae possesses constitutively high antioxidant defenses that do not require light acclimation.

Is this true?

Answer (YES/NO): NO